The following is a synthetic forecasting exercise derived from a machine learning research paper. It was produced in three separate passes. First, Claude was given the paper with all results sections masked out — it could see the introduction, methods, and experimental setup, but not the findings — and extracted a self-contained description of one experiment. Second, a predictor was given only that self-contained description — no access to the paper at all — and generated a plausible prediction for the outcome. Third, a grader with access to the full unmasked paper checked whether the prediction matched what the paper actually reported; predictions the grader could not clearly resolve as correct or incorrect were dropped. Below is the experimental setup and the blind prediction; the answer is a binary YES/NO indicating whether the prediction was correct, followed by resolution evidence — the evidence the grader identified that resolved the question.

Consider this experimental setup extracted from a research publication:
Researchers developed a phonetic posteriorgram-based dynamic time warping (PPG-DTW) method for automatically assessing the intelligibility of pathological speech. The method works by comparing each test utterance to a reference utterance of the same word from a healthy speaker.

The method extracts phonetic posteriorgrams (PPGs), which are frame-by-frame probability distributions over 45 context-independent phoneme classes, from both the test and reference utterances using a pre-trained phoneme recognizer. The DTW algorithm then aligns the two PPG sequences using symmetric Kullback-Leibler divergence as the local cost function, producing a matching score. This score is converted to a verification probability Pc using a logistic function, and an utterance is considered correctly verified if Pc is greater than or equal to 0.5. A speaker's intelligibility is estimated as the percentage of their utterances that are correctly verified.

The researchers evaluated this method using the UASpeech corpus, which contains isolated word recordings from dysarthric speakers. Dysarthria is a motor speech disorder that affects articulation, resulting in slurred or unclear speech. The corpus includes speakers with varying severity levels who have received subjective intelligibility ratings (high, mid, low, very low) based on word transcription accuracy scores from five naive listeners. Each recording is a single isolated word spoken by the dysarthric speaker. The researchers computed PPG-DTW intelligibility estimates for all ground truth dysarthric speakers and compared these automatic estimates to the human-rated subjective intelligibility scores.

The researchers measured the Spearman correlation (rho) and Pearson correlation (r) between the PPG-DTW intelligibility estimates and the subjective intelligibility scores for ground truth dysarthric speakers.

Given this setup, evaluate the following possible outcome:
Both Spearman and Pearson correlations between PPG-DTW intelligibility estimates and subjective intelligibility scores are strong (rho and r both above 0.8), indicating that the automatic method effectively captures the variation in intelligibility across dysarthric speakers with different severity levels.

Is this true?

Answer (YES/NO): YES